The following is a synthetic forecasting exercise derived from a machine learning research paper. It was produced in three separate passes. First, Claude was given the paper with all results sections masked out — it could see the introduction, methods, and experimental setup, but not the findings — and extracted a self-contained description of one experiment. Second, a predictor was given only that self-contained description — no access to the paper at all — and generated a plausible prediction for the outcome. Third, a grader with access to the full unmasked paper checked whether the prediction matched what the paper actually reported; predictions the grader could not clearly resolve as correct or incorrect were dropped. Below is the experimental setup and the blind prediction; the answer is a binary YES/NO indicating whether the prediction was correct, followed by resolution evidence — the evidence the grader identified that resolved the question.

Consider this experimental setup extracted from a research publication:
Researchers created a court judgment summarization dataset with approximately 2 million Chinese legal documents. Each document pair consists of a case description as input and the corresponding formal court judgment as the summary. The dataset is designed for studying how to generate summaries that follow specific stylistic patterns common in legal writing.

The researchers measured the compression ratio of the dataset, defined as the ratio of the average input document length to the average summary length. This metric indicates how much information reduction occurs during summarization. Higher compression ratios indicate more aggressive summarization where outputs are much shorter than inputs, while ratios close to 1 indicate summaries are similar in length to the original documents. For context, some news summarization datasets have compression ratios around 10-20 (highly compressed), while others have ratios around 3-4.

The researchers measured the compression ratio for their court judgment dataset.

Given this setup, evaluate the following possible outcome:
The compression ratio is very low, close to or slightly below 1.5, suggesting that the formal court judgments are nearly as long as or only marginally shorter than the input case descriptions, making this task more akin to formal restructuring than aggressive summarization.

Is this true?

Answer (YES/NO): NO